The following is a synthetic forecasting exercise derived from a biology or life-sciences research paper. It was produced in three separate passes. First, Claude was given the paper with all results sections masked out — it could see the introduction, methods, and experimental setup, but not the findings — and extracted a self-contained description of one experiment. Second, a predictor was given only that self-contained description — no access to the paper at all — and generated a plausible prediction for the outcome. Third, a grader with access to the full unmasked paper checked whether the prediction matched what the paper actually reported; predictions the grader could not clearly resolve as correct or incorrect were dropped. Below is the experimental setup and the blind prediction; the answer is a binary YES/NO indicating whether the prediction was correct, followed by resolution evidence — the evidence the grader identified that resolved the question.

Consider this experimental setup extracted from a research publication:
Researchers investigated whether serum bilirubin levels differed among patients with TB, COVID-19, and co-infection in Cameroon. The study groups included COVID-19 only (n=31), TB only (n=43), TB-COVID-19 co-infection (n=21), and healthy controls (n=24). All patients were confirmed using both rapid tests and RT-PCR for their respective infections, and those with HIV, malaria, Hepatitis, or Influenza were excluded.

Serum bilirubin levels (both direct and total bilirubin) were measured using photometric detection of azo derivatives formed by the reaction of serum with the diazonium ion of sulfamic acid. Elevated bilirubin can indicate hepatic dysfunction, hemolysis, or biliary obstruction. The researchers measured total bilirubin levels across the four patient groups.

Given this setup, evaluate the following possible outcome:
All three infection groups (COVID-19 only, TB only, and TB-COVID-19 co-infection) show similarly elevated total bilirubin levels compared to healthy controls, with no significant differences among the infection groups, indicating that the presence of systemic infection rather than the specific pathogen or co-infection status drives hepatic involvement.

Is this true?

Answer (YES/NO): NO